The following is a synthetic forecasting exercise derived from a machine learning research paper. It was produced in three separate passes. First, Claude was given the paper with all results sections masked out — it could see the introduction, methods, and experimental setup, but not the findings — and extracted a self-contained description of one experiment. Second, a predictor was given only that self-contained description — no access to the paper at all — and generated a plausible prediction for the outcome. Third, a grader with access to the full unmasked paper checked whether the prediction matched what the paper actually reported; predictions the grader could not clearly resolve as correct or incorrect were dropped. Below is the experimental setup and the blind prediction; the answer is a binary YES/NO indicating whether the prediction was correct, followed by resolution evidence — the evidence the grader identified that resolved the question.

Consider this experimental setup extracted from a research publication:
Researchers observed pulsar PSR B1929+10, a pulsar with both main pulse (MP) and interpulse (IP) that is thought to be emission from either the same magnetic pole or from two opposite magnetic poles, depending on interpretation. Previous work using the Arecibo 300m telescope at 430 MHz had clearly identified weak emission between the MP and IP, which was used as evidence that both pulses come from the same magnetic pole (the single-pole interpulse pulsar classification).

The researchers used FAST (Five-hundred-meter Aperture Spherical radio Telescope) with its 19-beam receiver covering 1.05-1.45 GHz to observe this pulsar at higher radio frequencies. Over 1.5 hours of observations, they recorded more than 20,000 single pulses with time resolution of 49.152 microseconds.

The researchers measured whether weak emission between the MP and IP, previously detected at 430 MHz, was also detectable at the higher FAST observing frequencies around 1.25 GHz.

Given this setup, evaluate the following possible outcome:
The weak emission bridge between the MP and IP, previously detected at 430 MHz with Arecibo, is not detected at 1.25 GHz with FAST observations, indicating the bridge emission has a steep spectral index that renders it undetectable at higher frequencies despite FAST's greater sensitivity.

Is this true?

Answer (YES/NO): NO